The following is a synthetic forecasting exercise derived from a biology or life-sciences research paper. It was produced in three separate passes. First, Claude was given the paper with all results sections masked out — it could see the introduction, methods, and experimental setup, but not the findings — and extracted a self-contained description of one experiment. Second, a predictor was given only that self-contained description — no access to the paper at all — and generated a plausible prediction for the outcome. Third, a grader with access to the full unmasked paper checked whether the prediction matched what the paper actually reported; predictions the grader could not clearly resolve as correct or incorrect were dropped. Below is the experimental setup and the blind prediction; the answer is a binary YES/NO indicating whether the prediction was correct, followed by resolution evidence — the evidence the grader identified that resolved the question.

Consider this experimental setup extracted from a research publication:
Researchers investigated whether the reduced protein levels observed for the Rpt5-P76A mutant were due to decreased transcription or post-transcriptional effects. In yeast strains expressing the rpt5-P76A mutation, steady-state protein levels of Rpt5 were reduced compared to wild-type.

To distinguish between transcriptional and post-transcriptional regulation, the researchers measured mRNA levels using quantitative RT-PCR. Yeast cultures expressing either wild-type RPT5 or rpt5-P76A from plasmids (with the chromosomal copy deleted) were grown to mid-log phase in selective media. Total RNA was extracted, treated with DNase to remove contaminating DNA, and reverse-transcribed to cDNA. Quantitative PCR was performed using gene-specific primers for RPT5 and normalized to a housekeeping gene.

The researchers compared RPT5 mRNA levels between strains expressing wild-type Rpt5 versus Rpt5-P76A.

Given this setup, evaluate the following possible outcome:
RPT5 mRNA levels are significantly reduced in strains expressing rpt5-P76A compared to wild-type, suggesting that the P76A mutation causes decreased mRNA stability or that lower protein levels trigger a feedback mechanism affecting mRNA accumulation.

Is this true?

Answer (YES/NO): NO